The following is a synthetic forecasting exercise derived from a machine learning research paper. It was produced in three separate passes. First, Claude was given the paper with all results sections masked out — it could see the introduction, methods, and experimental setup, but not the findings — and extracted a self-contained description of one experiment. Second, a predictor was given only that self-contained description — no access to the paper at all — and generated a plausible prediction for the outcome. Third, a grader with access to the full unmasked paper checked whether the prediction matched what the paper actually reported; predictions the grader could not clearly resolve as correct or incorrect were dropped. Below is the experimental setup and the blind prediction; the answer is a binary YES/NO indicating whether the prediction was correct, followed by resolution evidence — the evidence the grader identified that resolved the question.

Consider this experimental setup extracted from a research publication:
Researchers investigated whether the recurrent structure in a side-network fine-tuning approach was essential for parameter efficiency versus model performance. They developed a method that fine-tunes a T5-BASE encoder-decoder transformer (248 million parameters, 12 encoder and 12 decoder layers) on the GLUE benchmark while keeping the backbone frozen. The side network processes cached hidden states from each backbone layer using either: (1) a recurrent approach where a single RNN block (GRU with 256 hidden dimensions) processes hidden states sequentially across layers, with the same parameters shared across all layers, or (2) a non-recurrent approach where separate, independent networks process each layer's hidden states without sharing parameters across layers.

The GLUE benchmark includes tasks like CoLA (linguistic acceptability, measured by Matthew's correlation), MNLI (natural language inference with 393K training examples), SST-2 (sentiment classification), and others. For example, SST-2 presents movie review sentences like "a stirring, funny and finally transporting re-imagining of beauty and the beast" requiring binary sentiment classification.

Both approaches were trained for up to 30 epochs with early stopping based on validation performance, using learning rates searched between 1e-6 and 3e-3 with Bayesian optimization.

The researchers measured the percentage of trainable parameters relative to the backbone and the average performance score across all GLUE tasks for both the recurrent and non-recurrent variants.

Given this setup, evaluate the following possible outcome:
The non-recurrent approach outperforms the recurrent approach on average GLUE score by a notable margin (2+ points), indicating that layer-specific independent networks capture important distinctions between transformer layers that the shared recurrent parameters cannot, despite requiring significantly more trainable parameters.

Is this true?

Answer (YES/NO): NO